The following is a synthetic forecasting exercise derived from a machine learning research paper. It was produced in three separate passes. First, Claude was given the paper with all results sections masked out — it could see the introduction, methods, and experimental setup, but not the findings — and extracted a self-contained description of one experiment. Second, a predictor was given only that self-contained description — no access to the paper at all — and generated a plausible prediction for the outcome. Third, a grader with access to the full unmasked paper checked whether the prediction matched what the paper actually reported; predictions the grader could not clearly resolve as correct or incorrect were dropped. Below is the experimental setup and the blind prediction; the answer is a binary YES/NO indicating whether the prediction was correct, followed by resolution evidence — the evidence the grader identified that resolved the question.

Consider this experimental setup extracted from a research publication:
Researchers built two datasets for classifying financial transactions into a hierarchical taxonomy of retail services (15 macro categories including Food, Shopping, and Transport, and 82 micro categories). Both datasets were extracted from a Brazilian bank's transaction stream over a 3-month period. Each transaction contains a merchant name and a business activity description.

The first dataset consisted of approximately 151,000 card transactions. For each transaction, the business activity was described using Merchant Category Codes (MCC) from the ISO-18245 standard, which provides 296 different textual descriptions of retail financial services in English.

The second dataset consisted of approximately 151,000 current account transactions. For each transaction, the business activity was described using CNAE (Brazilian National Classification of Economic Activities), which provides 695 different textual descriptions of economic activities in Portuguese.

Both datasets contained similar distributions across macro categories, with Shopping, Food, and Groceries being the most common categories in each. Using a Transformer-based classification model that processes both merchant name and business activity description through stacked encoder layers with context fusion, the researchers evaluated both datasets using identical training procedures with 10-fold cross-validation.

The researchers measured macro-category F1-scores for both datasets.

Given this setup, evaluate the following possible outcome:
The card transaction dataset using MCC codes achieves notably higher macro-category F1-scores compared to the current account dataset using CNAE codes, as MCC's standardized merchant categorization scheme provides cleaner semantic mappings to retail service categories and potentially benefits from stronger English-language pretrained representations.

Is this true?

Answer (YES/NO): NO